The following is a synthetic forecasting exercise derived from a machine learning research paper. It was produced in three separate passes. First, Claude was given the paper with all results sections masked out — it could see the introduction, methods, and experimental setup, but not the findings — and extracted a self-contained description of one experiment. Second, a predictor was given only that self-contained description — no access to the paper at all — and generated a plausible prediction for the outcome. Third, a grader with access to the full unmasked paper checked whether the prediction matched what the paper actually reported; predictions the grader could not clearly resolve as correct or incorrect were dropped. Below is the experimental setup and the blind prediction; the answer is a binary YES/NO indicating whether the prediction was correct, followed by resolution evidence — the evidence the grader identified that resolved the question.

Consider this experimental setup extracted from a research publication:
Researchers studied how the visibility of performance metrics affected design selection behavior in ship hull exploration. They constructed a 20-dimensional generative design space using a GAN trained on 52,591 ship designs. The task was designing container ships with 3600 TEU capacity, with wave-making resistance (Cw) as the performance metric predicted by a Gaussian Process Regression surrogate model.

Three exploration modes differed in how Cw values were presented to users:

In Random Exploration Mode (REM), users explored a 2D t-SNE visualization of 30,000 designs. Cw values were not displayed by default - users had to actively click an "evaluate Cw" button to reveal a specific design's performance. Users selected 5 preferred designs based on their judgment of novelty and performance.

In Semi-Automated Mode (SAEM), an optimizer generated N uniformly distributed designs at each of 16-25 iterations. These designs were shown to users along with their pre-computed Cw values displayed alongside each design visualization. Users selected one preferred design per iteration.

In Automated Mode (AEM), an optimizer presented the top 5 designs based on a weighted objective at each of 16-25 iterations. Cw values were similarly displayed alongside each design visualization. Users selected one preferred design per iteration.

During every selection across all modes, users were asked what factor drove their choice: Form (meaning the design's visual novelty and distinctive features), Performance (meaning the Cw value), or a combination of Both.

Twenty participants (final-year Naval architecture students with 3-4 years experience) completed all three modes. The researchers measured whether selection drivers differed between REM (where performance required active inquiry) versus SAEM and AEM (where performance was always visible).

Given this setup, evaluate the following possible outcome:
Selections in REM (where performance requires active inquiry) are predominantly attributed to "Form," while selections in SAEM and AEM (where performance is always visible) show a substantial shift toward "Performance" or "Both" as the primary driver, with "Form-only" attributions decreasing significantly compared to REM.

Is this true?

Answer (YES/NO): NO